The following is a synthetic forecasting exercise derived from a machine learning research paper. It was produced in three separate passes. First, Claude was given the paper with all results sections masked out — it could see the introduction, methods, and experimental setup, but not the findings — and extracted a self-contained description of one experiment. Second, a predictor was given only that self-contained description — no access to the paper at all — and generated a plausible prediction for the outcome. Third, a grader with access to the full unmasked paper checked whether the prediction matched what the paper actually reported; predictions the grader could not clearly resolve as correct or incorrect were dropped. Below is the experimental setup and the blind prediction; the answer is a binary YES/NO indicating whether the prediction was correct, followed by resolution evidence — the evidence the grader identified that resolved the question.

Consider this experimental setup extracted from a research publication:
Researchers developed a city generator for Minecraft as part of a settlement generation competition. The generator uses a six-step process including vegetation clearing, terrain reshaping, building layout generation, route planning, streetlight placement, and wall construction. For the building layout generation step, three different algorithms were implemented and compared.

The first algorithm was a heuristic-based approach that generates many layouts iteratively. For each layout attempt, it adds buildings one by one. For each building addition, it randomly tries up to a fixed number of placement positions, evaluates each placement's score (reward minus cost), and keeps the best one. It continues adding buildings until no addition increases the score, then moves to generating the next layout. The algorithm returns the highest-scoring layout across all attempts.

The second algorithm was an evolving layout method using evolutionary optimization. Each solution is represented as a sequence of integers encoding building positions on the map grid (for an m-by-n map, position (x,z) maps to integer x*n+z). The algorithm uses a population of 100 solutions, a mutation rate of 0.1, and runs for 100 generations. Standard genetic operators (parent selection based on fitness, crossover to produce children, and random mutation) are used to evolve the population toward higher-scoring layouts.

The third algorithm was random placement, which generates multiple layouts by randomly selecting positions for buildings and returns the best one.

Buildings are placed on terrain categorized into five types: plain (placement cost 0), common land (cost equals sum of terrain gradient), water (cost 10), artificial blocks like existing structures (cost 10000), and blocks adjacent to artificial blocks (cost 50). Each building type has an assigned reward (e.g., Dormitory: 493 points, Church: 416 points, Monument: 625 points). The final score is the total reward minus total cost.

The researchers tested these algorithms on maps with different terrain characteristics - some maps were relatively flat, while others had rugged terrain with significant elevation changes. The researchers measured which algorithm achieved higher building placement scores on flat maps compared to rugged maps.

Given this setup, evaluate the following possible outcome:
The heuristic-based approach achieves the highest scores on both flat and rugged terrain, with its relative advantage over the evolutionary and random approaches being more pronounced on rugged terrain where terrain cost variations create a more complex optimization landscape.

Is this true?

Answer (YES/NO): NO